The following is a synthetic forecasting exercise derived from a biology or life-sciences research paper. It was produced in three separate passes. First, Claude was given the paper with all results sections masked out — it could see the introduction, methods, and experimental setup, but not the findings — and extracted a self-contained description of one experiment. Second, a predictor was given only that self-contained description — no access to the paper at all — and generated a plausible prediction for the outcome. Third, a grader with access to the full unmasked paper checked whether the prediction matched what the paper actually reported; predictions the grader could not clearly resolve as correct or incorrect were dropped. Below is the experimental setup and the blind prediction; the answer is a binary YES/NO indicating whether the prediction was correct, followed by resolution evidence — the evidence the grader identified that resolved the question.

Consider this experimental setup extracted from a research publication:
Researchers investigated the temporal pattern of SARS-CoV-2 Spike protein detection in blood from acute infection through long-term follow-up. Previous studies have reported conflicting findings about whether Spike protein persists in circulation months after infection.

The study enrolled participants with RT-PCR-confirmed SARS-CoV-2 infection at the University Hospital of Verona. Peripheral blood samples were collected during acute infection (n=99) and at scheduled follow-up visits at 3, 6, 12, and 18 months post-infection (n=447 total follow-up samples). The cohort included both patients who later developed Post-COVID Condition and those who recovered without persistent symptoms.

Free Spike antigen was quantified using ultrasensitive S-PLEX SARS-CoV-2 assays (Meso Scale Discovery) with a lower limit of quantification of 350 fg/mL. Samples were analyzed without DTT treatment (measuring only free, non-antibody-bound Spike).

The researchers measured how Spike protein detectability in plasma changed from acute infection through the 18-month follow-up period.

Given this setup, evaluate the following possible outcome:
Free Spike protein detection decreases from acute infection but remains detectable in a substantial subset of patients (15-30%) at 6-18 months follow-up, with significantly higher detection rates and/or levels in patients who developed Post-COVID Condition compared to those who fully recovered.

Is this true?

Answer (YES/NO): NO